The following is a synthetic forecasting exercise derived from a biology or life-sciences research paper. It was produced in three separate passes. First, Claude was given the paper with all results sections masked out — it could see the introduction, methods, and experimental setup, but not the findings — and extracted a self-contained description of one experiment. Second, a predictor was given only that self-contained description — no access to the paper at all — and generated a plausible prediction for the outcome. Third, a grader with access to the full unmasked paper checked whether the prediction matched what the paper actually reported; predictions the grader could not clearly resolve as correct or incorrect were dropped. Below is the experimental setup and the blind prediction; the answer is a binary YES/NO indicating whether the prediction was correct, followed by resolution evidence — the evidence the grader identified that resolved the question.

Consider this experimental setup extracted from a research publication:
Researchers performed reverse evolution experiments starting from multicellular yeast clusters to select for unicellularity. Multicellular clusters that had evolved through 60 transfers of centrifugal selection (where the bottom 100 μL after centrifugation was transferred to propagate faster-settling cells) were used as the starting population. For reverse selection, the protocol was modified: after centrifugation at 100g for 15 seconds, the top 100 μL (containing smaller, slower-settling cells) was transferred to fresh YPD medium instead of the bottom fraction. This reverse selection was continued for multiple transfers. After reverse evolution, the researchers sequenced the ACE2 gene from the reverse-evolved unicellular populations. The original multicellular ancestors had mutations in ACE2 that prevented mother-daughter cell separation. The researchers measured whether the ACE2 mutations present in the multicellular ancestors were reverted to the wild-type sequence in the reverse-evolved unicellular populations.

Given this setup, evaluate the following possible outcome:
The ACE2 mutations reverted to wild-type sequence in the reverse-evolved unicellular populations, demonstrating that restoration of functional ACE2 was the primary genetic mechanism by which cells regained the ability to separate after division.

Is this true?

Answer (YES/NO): NO